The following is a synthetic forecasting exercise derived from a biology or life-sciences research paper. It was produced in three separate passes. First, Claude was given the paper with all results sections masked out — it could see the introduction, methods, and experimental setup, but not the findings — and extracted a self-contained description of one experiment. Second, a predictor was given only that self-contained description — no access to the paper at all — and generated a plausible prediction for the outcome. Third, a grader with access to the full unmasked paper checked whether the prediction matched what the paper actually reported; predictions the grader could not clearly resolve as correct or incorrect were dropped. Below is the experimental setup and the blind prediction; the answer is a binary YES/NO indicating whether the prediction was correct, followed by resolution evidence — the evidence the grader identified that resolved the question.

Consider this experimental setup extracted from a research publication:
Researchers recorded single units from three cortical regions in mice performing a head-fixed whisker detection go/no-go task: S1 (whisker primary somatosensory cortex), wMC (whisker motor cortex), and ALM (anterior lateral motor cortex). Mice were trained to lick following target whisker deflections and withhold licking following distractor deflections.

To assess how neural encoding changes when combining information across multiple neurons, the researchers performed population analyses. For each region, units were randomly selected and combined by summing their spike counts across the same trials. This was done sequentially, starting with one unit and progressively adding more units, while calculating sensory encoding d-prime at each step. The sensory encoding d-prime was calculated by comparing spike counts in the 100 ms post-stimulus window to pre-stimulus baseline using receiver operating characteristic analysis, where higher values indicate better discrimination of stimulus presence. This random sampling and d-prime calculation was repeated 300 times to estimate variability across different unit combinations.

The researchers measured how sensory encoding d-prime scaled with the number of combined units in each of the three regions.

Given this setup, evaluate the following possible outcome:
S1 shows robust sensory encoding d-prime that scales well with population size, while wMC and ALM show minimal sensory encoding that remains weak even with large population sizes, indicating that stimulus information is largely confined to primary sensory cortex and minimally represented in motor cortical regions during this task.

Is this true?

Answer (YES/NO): NO